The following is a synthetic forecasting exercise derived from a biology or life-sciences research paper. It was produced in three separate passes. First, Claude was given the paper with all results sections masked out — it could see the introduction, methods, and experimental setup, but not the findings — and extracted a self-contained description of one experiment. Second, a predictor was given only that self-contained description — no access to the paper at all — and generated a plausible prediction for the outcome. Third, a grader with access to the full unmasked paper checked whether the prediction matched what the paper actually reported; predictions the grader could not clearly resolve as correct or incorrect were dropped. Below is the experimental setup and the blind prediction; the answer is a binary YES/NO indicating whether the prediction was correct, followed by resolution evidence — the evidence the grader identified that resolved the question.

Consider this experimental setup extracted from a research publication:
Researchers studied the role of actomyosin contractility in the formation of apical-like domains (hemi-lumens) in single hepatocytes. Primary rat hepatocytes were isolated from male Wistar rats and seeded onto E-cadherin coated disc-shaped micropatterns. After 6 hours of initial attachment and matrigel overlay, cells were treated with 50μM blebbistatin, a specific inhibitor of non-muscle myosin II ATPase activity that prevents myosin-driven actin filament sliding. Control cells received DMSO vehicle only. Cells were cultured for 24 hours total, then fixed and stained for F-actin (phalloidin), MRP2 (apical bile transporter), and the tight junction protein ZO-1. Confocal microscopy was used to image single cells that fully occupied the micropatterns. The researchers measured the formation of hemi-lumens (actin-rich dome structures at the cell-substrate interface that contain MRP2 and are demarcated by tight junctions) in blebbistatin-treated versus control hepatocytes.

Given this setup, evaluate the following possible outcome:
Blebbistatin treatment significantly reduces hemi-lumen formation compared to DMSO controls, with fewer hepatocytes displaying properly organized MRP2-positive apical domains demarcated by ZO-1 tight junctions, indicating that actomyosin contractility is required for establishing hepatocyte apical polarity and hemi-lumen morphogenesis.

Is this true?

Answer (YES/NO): YES